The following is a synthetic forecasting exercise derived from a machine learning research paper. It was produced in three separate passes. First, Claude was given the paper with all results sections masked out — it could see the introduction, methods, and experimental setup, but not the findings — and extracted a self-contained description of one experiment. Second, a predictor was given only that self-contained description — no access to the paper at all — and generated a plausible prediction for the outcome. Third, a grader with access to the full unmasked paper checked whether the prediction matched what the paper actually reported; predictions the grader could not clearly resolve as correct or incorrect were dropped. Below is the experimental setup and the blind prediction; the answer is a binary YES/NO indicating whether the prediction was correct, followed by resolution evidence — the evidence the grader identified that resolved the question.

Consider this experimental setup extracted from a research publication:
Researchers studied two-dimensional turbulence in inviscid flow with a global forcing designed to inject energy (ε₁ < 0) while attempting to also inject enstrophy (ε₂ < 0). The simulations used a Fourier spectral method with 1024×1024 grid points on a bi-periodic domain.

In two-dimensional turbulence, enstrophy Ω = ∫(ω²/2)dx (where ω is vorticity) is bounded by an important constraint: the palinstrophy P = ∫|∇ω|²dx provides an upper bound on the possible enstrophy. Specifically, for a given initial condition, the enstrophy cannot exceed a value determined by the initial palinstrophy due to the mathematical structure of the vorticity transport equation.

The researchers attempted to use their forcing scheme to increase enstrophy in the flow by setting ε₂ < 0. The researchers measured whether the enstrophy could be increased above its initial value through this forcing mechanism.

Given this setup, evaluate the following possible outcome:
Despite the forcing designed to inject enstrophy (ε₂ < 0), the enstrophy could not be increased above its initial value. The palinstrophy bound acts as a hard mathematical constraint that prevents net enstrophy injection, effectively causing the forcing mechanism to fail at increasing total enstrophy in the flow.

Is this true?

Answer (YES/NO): YES